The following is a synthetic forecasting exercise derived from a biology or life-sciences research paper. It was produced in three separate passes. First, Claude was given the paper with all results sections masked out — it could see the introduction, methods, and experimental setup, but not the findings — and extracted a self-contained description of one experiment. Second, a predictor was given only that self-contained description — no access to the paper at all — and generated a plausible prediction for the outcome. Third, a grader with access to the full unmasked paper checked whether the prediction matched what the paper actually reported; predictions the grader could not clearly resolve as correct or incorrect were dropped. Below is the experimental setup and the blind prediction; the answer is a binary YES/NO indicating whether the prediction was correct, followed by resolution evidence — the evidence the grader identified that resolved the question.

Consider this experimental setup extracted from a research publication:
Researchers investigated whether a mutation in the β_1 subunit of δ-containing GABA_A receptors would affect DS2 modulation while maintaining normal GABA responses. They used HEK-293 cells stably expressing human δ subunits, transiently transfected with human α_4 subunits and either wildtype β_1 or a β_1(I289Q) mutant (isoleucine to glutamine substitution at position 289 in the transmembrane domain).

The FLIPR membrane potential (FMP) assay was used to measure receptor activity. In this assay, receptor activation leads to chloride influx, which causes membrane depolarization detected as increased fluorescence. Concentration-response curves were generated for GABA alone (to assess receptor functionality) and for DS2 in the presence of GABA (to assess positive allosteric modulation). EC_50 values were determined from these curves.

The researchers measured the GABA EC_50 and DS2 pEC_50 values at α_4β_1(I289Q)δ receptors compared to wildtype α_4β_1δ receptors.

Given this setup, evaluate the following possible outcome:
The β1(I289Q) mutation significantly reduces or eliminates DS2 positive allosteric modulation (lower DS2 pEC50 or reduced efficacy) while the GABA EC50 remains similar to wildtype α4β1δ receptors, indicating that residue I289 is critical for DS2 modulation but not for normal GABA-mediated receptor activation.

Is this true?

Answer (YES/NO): NO